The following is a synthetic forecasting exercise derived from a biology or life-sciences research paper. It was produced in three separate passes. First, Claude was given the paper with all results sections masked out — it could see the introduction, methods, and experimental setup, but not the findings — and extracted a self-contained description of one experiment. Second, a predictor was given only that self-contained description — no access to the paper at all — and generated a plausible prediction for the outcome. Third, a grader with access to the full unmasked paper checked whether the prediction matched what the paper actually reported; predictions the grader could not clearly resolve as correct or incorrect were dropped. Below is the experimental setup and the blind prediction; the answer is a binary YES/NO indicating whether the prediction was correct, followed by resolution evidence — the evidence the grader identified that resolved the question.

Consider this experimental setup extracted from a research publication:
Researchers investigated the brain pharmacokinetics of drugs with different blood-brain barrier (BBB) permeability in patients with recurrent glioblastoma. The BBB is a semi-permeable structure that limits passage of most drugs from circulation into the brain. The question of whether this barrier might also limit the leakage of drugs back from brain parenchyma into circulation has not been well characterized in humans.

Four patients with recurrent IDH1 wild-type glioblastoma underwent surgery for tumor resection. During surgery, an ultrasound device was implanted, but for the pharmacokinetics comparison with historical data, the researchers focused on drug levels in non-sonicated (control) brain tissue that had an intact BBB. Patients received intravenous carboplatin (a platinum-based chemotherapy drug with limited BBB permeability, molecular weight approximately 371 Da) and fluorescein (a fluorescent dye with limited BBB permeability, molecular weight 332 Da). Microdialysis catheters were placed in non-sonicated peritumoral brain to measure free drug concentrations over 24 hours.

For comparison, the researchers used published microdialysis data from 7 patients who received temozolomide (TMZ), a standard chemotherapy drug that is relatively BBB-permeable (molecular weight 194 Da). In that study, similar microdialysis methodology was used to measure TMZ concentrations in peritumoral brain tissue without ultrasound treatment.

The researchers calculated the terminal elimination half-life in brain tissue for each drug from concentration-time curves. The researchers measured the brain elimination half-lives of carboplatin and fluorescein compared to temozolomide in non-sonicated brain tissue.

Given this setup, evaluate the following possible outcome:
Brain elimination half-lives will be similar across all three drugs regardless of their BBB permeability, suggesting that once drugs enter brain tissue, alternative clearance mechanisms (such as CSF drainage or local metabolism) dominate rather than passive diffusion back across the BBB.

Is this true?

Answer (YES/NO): NO